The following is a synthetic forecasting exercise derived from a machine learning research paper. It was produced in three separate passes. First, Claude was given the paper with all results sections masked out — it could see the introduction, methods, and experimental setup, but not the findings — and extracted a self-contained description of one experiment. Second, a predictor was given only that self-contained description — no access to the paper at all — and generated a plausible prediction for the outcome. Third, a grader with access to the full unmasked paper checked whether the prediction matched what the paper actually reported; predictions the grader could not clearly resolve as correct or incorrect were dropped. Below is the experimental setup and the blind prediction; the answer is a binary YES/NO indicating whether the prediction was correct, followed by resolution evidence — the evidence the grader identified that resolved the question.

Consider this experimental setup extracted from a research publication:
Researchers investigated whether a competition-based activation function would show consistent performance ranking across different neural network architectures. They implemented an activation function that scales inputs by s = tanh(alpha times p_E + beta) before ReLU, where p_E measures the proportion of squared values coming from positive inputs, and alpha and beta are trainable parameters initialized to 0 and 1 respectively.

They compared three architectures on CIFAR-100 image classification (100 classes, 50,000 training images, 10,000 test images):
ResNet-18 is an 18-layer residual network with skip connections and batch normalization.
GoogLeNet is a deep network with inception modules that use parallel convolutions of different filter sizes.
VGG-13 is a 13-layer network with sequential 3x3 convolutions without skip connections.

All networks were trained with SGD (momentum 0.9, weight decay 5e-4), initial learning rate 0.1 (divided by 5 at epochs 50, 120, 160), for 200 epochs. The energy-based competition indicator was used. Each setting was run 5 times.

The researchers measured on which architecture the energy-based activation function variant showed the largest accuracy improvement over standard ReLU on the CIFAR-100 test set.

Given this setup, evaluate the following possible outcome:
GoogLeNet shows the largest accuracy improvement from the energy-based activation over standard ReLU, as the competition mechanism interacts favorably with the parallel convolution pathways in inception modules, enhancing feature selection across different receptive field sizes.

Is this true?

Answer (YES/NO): YES